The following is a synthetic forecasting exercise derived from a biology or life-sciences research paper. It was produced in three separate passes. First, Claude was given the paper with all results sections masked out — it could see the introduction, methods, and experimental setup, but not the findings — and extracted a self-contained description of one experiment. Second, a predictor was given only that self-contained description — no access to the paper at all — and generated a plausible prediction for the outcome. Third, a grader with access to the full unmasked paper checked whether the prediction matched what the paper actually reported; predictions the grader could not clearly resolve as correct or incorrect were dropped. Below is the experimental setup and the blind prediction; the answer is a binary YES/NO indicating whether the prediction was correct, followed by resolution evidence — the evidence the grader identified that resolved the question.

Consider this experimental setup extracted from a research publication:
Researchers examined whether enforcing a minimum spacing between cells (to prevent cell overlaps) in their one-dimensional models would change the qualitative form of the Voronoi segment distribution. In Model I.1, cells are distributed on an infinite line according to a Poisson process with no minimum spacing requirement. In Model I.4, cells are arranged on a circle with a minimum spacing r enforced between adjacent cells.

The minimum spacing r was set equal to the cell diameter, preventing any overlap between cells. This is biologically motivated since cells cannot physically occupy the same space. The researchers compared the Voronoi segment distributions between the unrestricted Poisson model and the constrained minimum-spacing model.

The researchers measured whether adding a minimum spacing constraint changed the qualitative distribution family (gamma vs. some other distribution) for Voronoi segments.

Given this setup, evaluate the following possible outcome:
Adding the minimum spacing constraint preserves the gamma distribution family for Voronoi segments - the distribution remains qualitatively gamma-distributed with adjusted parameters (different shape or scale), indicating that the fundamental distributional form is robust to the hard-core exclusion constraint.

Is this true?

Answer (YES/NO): YES